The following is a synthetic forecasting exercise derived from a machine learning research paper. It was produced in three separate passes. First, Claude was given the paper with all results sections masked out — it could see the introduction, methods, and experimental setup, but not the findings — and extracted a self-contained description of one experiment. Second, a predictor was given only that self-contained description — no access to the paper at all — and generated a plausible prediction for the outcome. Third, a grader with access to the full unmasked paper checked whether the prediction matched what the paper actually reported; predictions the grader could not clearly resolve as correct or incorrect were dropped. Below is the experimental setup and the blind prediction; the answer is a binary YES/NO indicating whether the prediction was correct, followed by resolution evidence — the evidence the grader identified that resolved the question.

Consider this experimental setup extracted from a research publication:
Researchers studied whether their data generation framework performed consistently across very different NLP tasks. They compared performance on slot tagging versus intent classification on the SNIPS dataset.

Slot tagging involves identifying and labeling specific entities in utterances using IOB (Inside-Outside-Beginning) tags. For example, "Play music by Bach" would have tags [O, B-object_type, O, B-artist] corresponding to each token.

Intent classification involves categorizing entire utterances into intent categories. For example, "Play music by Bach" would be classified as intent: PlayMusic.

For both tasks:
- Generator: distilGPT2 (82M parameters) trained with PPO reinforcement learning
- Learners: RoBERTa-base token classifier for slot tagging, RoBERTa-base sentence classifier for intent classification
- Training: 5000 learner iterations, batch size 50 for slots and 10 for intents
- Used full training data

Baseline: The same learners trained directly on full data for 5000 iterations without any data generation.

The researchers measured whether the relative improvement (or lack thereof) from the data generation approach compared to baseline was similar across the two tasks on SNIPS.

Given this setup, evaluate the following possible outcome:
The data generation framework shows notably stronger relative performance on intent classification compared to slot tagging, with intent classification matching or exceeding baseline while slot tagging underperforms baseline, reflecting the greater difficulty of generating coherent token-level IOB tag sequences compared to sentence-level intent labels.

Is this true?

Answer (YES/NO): NO